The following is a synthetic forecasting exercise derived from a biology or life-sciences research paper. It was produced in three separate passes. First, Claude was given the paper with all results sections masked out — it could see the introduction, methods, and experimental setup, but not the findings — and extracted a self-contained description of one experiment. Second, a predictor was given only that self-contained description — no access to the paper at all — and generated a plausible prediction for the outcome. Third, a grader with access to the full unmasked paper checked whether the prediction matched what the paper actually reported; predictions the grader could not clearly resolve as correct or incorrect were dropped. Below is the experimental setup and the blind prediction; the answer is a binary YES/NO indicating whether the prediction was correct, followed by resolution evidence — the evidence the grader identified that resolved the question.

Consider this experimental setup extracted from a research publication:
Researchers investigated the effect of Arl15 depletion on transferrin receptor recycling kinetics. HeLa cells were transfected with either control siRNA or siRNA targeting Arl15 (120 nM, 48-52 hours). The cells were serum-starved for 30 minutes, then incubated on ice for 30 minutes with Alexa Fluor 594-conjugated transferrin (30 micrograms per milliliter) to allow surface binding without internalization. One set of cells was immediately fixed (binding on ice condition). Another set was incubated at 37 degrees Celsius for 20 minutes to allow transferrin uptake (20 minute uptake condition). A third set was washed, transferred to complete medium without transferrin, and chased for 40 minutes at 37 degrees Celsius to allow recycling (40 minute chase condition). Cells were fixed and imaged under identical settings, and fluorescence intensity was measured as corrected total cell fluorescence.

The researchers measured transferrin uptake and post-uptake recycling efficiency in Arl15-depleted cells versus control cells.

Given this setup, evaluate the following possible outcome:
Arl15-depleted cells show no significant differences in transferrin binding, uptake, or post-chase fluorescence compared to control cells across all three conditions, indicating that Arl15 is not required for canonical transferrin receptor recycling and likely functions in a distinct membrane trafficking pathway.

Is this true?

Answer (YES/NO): NO